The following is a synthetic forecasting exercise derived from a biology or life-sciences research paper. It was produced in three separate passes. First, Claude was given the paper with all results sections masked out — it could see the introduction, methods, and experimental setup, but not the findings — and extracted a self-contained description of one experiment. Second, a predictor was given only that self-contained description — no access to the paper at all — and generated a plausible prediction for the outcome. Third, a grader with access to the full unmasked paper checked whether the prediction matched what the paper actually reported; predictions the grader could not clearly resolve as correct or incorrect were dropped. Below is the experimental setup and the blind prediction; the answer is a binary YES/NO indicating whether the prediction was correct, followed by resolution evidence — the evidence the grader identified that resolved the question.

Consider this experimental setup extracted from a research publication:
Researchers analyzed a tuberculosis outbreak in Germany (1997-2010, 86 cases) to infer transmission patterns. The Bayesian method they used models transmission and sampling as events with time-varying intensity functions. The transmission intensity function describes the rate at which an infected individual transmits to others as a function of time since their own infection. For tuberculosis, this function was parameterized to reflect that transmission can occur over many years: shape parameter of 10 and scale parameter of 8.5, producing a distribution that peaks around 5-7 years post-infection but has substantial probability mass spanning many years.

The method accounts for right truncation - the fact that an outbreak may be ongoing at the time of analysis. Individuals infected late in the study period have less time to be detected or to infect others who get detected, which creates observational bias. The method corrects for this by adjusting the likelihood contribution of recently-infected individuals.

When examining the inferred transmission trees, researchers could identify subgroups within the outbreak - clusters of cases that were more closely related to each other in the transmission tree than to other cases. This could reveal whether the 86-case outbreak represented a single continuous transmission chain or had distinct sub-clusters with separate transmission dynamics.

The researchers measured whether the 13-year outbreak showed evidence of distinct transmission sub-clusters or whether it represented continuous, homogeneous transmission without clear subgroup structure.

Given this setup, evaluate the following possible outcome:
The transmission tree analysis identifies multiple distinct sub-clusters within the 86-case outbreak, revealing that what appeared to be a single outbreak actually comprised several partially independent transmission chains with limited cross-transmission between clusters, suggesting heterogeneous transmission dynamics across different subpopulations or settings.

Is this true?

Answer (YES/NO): NO